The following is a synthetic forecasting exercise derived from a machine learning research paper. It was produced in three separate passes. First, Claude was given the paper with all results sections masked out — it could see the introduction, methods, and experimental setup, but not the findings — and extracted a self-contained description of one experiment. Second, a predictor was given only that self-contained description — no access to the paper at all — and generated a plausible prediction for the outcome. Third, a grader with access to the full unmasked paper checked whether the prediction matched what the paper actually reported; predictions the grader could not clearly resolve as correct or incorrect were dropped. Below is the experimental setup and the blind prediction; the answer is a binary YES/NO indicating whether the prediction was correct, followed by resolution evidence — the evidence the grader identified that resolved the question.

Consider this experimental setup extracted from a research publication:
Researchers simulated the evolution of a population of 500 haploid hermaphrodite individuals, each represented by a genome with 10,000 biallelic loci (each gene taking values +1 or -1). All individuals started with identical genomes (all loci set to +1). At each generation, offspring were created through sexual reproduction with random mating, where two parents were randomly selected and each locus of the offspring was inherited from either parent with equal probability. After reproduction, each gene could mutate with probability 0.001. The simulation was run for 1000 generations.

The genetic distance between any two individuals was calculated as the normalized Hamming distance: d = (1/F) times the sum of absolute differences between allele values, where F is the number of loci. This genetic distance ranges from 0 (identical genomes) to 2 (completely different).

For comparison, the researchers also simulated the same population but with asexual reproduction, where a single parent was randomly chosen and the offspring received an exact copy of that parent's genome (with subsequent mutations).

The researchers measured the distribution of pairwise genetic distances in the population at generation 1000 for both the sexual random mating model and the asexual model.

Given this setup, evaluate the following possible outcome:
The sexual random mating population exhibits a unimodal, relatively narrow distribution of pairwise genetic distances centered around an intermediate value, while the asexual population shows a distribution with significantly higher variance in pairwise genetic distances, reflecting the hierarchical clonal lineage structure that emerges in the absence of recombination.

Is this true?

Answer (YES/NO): YES